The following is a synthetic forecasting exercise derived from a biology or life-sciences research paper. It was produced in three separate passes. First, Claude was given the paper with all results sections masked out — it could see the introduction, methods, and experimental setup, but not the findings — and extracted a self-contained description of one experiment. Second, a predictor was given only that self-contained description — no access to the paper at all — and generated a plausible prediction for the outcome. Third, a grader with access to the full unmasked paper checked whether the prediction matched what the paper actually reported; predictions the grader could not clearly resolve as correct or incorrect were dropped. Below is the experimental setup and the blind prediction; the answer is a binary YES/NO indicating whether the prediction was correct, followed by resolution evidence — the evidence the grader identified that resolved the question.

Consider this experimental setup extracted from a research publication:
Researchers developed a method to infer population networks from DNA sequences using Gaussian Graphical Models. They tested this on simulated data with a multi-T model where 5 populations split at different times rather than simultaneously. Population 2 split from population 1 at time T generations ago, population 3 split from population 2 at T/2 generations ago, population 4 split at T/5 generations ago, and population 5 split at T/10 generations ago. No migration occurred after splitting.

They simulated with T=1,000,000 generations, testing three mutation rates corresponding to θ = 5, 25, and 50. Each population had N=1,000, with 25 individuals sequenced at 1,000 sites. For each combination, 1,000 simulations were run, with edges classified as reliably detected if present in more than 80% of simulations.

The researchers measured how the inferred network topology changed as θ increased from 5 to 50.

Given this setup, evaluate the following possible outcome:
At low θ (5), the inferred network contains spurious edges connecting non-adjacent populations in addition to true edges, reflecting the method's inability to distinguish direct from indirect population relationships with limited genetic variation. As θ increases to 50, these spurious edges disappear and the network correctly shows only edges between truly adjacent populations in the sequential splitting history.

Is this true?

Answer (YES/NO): NO